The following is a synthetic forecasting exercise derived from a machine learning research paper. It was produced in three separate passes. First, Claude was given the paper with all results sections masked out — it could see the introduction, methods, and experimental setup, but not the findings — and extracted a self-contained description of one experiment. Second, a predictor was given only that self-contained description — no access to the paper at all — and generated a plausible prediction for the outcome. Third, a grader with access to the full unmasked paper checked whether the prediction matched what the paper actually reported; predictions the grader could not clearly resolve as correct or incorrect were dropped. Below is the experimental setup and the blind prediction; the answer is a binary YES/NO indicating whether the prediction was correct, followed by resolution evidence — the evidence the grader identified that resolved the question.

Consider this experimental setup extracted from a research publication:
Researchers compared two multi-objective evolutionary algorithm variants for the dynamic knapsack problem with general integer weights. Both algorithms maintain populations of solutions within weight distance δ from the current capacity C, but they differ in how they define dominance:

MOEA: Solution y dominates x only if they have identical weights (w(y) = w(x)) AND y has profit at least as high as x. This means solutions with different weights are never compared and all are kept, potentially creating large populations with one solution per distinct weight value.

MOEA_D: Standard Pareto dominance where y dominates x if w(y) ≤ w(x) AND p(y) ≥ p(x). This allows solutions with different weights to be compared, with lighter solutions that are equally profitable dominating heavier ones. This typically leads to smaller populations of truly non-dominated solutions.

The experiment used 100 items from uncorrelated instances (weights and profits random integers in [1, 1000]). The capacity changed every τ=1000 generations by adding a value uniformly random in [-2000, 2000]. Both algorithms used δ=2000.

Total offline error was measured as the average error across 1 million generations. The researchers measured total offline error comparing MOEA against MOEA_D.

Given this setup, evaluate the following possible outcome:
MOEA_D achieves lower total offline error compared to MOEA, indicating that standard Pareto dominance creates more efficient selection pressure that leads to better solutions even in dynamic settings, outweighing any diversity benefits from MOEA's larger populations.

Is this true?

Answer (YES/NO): YES